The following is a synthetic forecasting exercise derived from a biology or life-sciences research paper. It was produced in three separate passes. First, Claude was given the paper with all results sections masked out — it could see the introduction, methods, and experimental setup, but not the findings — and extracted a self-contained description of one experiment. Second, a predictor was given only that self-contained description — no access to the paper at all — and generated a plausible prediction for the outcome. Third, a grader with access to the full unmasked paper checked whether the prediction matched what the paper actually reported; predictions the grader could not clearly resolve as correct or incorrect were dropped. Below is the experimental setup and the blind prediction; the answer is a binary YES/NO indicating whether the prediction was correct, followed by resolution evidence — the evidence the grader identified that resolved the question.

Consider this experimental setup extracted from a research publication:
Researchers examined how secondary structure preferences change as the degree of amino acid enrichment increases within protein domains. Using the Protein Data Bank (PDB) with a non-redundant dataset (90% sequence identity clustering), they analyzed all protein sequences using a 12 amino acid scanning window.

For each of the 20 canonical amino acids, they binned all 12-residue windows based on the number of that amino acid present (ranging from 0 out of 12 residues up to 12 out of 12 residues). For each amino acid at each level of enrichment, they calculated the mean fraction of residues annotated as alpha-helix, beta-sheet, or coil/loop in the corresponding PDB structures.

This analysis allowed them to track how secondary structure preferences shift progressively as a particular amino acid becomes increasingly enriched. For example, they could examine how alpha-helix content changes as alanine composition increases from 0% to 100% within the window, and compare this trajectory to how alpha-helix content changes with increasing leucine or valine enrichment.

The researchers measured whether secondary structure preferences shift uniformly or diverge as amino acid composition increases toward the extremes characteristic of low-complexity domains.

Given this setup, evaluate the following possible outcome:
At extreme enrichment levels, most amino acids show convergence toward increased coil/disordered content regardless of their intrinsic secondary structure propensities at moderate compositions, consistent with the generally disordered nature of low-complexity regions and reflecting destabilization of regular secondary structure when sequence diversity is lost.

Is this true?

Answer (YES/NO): NO